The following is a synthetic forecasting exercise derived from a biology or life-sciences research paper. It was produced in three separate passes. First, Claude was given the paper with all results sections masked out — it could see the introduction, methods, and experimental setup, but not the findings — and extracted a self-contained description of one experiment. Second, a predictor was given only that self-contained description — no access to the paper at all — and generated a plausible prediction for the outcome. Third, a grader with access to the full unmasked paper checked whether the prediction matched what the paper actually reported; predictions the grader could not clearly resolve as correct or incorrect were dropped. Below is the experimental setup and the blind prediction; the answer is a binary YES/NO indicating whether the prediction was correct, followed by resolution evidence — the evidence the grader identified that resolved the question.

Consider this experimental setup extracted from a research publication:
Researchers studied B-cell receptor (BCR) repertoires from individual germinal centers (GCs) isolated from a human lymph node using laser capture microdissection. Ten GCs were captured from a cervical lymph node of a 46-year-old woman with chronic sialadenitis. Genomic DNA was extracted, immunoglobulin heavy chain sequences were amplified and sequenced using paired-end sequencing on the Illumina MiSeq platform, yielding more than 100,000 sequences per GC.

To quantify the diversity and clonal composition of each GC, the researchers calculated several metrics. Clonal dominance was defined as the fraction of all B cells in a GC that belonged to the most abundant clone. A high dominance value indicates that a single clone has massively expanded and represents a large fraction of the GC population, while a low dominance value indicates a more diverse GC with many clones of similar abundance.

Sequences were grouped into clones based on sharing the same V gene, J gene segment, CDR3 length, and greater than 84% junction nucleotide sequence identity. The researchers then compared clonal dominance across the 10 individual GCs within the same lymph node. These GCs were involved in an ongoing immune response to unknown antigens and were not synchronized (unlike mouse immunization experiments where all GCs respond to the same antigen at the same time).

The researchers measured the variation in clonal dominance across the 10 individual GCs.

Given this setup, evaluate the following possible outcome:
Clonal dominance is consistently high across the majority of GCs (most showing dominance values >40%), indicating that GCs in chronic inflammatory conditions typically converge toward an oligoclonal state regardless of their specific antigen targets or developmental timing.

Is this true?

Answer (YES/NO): NO